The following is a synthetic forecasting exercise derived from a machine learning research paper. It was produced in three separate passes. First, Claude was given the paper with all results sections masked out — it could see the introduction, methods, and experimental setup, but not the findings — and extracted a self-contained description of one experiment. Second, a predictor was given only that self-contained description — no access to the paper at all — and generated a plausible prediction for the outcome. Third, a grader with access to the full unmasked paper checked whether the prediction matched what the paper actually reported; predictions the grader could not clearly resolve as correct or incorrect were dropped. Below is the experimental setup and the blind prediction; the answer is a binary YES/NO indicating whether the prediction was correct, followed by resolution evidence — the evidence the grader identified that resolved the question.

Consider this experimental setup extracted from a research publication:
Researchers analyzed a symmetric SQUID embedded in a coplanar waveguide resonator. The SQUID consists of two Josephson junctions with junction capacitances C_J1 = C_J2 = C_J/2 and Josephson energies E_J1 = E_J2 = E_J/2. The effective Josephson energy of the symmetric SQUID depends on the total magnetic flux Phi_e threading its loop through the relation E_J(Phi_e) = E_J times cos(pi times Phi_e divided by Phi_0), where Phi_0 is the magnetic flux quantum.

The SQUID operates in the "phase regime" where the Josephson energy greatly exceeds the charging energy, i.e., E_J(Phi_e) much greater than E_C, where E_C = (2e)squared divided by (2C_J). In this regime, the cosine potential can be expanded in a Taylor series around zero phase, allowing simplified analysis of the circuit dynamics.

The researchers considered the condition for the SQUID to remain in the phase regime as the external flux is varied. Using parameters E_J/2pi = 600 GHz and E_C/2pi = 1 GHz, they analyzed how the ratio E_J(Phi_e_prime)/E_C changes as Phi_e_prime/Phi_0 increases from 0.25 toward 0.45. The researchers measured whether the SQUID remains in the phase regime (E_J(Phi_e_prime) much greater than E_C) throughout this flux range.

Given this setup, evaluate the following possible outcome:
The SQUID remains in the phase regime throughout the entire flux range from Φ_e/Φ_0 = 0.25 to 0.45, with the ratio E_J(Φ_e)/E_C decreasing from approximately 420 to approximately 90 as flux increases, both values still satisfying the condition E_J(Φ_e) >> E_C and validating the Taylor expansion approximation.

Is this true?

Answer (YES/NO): YES